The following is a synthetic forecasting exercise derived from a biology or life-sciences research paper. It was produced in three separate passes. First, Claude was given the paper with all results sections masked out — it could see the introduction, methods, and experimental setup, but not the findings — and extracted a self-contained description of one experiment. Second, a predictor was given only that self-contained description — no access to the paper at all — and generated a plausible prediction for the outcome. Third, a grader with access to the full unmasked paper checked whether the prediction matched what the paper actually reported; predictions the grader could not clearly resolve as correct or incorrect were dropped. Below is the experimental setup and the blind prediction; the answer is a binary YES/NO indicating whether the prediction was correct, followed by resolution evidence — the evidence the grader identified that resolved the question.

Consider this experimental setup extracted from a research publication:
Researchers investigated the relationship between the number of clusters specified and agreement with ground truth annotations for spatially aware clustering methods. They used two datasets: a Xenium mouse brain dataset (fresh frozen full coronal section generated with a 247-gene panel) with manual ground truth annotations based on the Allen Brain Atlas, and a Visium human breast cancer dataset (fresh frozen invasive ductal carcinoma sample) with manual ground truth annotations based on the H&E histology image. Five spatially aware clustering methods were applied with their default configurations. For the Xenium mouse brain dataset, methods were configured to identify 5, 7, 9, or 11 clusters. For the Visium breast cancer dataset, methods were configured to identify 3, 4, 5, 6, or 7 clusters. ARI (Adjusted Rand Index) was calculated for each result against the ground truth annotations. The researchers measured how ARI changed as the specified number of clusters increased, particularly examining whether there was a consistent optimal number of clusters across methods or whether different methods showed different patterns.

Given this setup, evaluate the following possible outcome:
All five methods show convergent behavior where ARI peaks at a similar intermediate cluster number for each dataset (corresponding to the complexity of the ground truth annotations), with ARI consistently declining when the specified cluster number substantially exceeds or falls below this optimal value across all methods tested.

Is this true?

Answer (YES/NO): NO